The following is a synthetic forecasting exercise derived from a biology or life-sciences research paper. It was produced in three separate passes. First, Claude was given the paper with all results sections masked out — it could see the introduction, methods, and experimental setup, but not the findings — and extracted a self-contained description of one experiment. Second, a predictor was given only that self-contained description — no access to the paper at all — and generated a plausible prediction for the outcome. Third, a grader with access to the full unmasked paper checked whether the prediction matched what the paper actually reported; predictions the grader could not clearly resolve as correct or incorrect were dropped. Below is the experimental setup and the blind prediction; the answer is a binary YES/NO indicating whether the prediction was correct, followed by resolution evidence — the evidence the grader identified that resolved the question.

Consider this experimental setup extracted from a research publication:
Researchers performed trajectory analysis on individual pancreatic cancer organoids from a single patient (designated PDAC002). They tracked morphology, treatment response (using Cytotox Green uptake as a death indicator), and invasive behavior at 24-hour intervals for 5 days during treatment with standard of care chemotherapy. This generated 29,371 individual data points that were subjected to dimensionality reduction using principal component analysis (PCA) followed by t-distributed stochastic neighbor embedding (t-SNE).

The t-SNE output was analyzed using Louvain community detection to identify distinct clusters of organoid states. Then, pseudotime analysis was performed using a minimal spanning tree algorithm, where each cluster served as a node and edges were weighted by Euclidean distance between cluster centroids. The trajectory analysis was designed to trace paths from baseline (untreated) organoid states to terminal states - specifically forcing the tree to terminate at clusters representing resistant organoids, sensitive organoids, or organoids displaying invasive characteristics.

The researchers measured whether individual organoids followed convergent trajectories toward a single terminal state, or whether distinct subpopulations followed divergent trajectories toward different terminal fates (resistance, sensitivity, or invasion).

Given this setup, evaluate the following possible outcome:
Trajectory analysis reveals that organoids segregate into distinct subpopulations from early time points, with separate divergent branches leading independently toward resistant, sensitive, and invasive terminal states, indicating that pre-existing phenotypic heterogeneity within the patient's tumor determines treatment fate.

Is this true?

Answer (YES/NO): NO